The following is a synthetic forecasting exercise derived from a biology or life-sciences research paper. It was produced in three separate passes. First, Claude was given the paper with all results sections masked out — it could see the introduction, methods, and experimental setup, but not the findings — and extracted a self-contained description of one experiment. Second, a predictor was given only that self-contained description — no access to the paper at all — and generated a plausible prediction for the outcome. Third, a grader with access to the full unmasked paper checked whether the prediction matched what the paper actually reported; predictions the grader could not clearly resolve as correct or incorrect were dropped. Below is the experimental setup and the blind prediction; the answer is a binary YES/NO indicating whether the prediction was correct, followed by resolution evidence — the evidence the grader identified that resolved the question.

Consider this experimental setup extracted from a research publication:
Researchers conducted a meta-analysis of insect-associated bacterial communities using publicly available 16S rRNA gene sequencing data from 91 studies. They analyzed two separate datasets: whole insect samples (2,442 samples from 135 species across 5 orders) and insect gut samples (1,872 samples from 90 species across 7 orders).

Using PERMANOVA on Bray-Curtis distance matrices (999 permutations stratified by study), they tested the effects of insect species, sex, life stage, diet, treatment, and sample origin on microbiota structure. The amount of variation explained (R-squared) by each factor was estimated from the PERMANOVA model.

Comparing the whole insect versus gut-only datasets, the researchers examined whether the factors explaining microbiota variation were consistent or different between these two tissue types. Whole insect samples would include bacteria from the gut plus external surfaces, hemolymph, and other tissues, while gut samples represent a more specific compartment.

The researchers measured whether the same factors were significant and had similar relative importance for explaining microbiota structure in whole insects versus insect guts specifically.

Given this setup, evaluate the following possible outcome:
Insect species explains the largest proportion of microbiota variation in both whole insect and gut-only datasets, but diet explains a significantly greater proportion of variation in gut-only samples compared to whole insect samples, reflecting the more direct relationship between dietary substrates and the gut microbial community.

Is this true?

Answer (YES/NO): YES